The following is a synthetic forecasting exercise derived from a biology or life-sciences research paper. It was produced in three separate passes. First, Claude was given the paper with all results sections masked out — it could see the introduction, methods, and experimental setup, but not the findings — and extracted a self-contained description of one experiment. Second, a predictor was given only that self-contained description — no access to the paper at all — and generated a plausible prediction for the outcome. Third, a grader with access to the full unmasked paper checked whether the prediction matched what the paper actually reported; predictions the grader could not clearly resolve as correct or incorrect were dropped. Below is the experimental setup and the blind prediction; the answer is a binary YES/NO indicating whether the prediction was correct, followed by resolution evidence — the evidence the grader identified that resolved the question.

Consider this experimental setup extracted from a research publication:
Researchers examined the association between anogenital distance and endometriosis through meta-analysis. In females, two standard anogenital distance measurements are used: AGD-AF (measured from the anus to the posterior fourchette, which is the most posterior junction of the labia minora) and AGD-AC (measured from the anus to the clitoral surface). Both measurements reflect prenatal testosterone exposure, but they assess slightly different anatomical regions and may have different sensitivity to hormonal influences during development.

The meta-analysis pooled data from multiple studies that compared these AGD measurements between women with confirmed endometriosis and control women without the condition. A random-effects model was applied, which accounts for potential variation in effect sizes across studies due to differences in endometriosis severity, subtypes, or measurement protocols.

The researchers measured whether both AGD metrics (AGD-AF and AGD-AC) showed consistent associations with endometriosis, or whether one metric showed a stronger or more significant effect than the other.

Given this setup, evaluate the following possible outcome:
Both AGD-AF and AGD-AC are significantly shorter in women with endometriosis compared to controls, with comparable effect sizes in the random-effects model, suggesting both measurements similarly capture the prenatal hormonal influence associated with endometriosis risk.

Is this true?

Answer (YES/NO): NO